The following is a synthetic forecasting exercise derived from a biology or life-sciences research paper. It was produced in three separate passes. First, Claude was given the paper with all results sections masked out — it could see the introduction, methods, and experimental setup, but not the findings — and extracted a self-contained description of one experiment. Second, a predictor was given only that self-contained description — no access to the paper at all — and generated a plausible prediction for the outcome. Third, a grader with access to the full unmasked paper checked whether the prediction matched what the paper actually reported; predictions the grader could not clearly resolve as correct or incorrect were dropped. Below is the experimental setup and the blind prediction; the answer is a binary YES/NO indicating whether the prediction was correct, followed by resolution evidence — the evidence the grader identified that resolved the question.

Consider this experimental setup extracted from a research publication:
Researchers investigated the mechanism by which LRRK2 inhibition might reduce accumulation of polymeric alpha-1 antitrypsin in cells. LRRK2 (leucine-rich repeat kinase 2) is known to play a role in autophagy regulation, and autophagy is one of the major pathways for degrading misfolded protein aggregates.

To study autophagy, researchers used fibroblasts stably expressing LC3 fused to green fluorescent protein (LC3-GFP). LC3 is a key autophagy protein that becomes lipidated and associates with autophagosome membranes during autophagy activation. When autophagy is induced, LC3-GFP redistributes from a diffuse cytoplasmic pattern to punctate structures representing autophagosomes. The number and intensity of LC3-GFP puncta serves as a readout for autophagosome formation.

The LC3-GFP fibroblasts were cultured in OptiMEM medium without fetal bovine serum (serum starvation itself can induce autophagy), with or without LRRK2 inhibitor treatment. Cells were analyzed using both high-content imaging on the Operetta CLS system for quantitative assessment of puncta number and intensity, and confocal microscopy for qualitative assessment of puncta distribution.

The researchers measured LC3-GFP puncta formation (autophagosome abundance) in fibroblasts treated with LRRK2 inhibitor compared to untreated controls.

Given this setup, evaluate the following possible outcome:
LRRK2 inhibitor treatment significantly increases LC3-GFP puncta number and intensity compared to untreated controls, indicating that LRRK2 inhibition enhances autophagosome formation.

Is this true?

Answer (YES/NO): YES